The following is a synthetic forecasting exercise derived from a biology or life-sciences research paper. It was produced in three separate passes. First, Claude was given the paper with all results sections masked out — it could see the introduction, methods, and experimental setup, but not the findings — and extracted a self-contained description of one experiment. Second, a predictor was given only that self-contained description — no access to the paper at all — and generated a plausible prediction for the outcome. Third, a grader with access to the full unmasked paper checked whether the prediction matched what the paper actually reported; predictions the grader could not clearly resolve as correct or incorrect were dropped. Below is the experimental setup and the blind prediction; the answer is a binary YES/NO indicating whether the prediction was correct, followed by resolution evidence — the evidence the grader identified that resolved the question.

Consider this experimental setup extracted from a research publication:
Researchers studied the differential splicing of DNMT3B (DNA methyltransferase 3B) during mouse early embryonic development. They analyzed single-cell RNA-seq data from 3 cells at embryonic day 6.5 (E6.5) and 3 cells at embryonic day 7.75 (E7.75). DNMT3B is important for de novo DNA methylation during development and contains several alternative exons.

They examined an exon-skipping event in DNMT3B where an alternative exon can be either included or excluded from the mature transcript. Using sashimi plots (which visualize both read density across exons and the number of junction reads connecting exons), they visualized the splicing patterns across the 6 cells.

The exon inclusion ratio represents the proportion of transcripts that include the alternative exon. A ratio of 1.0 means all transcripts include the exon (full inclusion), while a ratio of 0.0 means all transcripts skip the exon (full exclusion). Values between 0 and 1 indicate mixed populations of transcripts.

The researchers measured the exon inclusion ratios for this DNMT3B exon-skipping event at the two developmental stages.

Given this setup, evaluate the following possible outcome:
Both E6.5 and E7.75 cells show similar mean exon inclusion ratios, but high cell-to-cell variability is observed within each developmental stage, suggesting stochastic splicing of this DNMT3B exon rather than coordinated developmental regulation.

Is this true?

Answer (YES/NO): NO